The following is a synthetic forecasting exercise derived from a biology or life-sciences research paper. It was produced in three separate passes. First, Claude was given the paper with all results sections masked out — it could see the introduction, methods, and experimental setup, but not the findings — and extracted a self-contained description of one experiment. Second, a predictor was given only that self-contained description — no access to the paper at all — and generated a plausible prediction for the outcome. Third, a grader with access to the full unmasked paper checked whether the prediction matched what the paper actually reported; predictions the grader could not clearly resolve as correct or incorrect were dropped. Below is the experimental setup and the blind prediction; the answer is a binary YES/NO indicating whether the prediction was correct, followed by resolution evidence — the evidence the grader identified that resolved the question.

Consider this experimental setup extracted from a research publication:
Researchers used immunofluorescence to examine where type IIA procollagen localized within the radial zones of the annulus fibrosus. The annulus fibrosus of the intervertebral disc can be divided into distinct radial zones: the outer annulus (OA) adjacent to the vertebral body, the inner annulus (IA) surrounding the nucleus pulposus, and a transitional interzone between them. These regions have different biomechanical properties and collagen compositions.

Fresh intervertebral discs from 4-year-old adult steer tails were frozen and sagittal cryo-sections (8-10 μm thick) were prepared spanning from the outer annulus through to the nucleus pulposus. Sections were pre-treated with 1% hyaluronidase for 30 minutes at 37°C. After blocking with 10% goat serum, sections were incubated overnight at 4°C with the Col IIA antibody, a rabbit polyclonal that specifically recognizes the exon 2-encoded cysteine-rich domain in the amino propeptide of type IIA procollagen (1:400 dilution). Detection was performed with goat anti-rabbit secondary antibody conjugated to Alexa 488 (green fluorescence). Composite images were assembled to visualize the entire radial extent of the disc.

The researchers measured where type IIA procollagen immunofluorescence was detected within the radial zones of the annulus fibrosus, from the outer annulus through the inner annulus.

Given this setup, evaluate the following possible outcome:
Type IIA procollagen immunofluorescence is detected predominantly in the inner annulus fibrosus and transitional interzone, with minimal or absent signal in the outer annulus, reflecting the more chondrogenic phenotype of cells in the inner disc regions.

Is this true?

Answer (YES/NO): NO